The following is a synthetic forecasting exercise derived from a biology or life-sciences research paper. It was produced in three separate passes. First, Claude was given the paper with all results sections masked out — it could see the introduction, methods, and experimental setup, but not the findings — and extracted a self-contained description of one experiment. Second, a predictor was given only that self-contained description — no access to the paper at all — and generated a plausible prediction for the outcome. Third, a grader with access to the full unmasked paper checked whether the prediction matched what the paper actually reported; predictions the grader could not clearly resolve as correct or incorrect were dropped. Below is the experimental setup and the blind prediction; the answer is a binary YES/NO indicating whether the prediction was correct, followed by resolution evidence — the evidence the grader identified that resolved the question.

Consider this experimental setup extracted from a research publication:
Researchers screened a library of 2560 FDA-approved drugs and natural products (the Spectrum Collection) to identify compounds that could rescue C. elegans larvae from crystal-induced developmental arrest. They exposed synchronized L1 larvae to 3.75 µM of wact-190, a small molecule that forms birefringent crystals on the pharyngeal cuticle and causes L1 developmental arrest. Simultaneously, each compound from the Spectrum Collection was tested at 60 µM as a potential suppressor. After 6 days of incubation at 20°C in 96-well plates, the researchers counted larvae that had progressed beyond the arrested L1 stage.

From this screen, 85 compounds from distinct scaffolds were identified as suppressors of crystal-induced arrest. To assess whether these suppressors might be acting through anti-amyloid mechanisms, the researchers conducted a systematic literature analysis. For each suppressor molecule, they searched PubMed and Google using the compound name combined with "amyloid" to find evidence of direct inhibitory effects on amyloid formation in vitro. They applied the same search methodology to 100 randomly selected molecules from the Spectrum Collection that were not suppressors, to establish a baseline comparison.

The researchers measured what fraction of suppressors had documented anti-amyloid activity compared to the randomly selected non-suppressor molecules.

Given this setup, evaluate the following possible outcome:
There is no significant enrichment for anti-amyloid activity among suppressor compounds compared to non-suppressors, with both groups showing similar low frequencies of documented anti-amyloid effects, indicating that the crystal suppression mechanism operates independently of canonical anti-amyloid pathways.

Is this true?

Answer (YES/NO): NO